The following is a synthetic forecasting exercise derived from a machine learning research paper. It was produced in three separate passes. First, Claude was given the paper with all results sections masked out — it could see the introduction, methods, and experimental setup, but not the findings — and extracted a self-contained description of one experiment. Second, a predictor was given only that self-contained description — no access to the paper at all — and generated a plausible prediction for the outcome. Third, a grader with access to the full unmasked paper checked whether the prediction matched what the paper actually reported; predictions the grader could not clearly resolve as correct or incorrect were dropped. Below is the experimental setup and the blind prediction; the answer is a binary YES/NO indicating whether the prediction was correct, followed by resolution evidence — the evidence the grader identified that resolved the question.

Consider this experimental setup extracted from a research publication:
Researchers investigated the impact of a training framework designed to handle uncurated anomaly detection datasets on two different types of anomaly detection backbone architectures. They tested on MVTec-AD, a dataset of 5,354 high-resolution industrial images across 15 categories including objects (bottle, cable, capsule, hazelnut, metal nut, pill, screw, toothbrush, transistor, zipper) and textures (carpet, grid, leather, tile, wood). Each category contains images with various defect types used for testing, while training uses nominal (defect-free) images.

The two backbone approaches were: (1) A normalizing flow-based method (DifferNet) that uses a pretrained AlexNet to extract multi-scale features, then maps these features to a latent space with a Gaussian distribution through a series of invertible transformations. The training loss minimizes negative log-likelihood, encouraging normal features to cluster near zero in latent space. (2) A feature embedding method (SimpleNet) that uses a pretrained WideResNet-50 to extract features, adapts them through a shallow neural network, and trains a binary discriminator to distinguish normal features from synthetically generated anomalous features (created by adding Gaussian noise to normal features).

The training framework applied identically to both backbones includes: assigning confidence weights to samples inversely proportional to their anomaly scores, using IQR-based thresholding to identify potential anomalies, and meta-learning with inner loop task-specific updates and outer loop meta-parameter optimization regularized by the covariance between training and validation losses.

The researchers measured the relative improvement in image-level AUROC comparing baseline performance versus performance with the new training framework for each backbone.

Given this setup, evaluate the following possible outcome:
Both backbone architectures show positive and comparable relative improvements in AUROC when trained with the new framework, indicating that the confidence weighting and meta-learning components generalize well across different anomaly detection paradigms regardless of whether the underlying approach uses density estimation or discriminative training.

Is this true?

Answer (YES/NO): NO